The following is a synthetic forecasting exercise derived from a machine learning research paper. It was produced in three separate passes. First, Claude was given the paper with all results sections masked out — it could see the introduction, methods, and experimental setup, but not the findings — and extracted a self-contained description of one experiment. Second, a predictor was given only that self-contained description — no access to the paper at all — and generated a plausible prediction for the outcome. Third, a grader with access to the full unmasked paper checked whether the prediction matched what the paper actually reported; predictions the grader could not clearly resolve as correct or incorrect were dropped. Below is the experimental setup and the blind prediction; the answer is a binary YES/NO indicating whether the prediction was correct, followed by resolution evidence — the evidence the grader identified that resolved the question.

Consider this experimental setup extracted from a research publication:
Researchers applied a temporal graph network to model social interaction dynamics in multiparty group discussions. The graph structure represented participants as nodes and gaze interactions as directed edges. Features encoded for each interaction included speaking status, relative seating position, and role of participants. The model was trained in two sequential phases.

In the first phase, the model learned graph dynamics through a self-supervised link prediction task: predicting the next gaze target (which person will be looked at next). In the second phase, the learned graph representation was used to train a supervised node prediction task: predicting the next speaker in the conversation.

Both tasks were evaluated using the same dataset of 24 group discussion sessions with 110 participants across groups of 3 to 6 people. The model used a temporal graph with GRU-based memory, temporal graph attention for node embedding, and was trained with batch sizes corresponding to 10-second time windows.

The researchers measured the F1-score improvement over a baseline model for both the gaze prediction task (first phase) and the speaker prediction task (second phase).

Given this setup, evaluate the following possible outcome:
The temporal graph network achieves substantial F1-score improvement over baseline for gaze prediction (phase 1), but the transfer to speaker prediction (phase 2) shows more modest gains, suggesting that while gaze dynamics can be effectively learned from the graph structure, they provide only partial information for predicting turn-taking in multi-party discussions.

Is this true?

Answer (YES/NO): YES